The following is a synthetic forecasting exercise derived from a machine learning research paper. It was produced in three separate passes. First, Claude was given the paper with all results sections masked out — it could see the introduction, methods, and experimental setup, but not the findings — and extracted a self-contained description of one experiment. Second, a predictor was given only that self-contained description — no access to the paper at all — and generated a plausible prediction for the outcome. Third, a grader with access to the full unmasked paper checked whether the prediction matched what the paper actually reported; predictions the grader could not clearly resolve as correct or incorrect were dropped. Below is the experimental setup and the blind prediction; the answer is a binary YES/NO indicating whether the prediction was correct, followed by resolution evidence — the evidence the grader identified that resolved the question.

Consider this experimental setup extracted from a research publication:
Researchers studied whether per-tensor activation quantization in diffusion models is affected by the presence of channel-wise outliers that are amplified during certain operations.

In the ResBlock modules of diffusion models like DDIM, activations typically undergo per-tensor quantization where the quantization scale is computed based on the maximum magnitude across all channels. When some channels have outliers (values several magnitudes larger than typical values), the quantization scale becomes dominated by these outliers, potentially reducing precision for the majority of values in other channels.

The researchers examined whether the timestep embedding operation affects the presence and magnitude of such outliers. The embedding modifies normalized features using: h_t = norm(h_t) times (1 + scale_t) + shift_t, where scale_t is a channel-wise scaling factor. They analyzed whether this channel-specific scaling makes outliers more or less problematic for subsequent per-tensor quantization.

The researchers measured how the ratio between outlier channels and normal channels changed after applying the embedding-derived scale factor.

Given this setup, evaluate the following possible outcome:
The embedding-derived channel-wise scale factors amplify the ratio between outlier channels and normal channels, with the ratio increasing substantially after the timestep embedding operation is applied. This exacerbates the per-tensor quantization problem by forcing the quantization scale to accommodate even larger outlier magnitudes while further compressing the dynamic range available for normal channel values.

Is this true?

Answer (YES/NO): YES